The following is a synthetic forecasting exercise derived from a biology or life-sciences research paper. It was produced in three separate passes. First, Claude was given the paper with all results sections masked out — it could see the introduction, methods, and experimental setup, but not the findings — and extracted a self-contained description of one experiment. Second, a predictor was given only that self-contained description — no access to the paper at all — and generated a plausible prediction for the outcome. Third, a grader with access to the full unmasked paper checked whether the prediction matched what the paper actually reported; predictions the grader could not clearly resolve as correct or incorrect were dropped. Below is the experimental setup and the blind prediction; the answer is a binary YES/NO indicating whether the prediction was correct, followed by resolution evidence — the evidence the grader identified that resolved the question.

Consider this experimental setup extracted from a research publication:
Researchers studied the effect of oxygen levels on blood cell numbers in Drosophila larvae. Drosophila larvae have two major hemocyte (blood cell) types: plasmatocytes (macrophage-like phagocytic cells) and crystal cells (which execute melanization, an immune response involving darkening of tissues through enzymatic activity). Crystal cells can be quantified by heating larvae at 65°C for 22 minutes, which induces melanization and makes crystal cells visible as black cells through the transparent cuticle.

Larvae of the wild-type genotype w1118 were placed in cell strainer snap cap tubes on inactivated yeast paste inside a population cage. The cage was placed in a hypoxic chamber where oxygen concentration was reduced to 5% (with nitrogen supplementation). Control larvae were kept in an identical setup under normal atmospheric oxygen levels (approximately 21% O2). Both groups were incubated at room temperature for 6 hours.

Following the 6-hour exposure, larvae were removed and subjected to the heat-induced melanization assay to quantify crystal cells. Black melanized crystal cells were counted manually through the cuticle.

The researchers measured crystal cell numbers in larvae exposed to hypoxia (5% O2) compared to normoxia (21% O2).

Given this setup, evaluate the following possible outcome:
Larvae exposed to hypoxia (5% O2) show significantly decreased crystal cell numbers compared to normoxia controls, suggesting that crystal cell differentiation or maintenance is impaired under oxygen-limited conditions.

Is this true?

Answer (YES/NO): YES